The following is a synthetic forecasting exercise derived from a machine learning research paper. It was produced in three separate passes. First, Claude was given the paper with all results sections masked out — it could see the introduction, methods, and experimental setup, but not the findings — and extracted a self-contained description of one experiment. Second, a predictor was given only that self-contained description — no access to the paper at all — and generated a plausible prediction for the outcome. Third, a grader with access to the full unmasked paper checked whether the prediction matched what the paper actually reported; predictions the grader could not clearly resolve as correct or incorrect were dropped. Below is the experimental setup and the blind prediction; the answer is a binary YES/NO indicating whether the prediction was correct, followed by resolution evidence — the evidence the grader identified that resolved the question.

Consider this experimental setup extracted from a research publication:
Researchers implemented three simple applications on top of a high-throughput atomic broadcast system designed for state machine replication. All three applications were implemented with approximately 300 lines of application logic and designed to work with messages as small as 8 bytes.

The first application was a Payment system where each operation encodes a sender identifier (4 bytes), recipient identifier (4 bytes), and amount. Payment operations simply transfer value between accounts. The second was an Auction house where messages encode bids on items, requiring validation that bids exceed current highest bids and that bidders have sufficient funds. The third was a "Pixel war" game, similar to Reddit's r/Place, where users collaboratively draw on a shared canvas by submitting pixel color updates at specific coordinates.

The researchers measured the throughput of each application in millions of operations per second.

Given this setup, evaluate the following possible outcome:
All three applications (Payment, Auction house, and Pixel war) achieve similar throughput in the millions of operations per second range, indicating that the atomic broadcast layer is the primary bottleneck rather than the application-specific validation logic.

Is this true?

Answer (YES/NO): NO